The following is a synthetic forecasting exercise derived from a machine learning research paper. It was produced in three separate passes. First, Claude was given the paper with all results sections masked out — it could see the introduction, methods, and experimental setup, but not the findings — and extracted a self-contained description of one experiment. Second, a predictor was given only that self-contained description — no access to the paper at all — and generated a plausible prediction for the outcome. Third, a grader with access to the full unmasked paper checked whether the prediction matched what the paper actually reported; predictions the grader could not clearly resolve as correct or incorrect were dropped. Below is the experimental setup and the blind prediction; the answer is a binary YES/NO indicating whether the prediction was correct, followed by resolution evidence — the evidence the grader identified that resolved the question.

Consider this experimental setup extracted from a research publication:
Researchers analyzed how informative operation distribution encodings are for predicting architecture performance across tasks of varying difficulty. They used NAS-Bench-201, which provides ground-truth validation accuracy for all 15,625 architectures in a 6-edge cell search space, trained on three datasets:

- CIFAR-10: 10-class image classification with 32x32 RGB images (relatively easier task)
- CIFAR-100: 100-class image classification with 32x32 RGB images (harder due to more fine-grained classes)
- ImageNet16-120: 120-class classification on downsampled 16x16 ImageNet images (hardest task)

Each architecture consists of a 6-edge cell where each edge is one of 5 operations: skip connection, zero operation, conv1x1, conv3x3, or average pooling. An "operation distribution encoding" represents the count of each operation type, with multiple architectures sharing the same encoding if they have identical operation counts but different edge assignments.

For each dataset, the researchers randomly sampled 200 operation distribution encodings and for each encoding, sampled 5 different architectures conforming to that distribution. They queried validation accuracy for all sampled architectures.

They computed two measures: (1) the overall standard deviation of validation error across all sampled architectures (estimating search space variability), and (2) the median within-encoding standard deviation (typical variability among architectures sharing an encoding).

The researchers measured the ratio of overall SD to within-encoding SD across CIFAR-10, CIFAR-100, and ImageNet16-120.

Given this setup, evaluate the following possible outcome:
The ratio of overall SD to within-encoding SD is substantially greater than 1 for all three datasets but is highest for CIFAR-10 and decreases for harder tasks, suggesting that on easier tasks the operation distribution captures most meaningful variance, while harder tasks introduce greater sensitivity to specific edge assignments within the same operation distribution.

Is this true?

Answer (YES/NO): YES